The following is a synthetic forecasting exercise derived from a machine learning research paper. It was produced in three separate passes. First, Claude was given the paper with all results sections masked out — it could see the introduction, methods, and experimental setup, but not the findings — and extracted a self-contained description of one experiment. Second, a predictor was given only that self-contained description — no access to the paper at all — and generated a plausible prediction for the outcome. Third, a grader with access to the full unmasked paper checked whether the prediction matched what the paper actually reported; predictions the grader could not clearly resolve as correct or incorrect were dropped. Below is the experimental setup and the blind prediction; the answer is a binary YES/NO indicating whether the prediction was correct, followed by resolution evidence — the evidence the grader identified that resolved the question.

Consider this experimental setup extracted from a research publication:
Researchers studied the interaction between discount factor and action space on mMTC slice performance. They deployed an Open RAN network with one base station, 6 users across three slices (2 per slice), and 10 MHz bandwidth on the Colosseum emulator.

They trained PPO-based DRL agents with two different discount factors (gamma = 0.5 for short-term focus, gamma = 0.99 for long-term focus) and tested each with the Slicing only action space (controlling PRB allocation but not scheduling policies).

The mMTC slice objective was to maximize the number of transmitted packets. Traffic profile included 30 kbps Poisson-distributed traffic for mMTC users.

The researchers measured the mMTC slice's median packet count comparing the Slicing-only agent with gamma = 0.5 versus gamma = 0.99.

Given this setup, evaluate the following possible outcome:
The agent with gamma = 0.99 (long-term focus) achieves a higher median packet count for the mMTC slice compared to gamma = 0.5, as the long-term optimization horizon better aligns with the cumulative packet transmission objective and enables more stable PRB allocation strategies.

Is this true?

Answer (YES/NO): YES